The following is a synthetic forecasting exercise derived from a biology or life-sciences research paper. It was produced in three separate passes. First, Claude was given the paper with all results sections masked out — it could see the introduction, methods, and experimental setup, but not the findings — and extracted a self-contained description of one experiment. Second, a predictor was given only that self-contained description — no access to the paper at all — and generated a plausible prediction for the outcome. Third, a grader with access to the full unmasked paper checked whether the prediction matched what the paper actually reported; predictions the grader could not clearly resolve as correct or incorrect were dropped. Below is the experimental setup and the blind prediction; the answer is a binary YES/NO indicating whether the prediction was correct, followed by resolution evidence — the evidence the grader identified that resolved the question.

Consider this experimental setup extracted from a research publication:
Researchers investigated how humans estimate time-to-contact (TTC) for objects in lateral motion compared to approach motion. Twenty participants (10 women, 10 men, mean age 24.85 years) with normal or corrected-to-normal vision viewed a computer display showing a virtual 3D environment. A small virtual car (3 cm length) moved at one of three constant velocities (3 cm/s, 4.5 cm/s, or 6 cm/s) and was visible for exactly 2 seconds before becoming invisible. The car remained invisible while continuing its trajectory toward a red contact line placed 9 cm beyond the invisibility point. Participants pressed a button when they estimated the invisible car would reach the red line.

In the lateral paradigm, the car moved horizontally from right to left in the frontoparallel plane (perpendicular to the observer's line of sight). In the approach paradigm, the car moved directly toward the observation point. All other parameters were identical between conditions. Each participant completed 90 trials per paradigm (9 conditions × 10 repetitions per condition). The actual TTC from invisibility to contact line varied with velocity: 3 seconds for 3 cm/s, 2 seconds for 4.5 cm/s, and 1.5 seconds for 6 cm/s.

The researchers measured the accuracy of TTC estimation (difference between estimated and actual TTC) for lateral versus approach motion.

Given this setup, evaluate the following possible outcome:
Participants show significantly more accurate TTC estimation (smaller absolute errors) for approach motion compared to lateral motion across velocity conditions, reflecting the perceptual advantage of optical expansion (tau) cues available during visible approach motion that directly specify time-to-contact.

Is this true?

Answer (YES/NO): NO